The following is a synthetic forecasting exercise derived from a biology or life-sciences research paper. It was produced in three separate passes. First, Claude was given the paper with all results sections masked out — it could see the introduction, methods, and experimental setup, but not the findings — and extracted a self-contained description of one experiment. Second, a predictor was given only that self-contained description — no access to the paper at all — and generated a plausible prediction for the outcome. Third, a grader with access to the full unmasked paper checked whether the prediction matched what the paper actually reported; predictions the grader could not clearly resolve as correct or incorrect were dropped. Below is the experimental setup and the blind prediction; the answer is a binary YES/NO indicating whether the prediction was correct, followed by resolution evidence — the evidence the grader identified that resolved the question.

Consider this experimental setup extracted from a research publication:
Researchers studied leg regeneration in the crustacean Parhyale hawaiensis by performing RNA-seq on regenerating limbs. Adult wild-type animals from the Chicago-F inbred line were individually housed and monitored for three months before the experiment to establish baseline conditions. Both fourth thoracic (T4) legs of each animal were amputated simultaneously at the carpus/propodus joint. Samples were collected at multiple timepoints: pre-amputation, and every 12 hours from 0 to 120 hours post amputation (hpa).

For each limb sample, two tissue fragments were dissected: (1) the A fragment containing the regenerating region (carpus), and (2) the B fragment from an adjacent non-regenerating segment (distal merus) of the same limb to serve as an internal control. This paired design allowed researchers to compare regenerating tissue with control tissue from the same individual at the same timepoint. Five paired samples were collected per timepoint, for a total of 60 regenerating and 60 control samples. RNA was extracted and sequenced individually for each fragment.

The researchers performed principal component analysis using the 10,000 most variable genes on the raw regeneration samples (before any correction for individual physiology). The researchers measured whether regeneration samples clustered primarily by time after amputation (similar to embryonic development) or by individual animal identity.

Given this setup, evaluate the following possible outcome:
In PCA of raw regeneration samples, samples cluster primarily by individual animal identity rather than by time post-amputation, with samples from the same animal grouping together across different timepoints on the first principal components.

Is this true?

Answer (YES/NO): NO